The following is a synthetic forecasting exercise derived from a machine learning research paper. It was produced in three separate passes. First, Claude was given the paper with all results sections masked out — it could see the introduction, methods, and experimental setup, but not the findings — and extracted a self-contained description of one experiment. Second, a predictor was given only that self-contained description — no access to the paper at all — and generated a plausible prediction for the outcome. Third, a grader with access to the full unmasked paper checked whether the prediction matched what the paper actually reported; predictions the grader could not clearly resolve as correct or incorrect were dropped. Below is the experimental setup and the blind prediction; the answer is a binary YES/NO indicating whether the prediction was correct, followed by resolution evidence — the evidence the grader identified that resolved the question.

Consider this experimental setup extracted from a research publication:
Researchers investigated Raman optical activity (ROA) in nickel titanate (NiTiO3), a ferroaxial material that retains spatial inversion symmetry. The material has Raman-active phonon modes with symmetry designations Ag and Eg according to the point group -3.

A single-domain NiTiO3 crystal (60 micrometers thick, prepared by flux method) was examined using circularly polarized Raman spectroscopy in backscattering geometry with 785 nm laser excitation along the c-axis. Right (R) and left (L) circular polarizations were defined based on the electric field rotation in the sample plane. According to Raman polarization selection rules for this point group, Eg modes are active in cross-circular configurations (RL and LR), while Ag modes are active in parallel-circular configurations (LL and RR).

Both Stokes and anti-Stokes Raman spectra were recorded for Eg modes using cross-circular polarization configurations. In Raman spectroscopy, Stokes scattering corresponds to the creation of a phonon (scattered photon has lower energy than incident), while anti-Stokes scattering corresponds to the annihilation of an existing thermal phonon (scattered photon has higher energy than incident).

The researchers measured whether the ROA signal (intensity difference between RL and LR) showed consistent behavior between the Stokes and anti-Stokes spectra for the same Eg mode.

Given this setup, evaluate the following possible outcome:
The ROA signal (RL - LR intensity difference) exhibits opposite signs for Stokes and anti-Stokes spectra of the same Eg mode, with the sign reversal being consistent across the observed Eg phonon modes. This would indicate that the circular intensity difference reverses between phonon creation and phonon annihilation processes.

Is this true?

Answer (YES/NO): NO